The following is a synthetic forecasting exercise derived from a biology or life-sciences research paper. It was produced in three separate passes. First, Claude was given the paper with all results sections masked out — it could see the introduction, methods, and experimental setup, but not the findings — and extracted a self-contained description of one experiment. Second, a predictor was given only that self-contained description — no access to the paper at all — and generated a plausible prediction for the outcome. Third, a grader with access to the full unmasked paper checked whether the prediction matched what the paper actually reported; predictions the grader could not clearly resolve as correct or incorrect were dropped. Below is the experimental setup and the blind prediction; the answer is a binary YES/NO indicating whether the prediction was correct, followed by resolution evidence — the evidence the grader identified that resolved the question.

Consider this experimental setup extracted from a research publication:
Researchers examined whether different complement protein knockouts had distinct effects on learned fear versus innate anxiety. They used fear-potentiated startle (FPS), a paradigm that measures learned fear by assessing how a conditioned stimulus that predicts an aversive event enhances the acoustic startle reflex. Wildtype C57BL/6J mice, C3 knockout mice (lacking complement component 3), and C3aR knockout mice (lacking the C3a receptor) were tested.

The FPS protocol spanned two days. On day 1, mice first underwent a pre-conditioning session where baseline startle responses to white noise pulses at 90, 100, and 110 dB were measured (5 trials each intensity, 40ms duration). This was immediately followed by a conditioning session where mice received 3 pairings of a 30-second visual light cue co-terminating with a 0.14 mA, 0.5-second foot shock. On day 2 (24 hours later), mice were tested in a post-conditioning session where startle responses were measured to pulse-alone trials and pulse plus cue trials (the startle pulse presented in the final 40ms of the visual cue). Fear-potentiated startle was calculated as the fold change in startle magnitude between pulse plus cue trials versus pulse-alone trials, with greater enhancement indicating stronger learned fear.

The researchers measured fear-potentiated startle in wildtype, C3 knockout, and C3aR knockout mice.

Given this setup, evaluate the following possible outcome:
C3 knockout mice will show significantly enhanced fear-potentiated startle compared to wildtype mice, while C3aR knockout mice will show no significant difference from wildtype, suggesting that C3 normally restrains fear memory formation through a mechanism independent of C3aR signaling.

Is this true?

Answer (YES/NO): YES